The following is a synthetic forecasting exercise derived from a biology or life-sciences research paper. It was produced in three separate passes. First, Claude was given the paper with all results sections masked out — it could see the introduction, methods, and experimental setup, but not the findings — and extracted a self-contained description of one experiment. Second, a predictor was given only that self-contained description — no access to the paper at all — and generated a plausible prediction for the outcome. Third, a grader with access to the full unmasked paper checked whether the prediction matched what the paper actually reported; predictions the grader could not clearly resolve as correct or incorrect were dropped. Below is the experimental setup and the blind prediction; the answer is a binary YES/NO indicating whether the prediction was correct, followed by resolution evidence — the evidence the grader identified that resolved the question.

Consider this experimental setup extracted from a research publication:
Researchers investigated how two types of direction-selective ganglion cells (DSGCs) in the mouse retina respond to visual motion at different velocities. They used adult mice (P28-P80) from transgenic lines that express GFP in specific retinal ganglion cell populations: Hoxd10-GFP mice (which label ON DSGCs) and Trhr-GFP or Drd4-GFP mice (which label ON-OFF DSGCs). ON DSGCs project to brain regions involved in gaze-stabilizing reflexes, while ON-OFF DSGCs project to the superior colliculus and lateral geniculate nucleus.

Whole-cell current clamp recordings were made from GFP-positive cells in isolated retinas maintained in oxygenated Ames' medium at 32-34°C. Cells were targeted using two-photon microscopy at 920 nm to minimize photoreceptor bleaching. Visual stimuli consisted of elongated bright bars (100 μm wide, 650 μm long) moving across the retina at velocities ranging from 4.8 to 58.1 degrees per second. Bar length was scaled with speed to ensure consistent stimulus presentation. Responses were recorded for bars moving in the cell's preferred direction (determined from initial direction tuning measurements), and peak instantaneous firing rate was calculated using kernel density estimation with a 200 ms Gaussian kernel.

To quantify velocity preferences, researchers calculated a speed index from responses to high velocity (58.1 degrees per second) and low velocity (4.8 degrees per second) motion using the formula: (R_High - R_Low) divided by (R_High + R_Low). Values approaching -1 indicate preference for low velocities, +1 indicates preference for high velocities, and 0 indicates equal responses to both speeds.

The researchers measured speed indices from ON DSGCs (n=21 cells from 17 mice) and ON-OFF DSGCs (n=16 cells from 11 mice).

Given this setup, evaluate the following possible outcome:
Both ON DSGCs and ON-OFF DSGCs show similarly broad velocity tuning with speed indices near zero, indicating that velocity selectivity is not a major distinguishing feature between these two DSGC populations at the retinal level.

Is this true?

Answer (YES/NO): NO